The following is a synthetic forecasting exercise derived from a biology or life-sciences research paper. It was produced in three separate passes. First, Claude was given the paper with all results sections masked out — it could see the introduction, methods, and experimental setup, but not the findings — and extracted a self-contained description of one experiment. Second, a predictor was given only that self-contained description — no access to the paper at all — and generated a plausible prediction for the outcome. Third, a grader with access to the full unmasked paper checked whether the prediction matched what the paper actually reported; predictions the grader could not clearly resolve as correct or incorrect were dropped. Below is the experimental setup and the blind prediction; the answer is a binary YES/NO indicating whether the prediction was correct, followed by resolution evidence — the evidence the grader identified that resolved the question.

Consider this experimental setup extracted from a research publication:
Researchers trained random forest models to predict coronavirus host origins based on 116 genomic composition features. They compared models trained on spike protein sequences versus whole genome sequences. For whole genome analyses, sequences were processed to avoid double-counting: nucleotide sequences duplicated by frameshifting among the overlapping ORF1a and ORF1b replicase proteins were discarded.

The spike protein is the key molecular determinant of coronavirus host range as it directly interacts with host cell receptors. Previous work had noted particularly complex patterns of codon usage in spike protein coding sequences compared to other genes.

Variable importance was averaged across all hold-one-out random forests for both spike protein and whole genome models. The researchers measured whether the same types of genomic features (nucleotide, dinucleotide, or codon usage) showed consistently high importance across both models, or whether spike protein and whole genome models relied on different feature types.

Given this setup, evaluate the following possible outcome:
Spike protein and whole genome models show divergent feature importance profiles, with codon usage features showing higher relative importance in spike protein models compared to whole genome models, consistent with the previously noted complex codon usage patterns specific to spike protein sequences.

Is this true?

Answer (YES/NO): NO